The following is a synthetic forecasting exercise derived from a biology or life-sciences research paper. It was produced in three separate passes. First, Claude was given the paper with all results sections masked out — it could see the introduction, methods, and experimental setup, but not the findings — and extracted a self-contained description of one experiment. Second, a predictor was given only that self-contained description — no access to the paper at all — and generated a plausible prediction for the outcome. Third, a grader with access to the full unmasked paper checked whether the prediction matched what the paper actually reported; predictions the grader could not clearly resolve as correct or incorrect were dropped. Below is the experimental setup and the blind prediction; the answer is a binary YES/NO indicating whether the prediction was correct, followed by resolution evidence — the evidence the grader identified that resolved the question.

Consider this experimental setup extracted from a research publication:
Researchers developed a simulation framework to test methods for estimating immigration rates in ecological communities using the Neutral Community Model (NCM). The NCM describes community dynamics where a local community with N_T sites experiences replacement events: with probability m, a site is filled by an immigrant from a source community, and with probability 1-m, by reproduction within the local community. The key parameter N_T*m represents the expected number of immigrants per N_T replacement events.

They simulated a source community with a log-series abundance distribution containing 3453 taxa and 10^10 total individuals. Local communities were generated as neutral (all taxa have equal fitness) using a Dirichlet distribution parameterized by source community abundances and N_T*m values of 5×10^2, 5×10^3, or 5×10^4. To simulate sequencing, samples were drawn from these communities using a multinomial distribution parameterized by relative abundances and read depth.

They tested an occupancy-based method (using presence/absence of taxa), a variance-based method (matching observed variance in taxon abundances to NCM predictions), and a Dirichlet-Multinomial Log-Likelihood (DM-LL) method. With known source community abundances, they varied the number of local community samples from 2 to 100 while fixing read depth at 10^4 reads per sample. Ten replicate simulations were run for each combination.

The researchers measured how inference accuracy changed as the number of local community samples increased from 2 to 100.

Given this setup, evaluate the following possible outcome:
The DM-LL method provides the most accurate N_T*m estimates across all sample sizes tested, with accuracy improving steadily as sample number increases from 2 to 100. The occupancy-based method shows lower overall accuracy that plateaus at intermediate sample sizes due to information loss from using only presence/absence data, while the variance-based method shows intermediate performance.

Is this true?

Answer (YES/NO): NO